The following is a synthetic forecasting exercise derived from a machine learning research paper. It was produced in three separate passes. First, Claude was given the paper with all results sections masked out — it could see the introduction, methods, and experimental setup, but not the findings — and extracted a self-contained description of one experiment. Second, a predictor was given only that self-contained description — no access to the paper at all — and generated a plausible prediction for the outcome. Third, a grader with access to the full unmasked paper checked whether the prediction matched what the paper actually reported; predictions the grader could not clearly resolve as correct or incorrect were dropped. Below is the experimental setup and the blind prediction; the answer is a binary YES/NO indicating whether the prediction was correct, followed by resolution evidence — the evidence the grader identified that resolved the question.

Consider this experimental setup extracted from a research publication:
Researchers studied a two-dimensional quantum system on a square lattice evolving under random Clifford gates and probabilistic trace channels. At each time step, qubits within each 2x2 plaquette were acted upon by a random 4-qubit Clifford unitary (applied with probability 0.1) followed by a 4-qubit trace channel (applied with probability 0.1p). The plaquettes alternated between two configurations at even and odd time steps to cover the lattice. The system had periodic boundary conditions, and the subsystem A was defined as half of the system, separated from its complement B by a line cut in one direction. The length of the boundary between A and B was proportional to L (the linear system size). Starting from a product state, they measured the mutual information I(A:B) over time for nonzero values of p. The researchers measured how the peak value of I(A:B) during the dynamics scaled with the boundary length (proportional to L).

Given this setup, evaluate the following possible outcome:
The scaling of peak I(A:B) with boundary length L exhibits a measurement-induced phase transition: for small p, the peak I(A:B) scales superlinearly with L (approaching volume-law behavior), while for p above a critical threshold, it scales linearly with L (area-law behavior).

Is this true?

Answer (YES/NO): NO